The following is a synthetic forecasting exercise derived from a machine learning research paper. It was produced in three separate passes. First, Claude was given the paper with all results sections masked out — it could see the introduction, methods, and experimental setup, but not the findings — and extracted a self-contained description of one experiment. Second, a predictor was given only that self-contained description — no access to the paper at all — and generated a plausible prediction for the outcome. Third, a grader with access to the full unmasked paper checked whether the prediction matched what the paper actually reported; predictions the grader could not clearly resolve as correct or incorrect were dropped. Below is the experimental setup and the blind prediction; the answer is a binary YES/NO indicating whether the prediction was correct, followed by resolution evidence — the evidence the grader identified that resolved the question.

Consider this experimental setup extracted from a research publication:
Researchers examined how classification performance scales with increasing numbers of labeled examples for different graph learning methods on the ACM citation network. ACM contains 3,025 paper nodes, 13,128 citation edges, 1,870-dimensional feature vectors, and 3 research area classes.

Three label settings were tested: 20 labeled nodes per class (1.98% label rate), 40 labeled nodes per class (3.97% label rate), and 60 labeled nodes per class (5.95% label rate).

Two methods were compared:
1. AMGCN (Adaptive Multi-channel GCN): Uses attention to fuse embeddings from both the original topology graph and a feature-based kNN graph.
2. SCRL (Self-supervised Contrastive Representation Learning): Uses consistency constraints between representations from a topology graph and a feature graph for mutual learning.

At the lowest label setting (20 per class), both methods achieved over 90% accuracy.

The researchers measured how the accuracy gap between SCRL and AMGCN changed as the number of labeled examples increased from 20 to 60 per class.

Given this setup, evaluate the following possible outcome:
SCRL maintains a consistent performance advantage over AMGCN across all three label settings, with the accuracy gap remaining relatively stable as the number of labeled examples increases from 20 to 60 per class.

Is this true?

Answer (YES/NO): YES